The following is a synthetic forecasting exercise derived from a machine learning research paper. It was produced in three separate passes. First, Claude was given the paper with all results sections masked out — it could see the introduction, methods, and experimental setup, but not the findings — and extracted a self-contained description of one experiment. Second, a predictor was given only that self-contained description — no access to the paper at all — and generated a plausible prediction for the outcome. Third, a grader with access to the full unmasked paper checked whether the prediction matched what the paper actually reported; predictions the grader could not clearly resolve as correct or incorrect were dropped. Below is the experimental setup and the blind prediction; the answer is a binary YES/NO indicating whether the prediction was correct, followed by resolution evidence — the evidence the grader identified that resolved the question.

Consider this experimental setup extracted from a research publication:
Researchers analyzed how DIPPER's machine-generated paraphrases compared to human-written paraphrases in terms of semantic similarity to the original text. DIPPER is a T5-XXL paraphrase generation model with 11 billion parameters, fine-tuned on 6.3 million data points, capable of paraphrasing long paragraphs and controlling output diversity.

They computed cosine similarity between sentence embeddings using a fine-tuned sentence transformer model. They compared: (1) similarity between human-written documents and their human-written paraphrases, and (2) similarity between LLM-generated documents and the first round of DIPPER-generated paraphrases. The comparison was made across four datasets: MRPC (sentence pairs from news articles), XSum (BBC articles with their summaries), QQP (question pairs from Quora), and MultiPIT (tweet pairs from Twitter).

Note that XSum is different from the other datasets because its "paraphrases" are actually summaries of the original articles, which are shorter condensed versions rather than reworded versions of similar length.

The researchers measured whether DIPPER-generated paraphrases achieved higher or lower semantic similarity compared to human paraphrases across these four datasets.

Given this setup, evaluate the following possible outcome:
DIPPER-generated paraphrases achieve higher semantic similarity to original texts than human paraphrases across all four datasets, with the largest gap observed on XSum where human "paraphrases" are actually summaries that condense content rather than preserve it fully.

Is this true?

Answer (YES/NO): NO